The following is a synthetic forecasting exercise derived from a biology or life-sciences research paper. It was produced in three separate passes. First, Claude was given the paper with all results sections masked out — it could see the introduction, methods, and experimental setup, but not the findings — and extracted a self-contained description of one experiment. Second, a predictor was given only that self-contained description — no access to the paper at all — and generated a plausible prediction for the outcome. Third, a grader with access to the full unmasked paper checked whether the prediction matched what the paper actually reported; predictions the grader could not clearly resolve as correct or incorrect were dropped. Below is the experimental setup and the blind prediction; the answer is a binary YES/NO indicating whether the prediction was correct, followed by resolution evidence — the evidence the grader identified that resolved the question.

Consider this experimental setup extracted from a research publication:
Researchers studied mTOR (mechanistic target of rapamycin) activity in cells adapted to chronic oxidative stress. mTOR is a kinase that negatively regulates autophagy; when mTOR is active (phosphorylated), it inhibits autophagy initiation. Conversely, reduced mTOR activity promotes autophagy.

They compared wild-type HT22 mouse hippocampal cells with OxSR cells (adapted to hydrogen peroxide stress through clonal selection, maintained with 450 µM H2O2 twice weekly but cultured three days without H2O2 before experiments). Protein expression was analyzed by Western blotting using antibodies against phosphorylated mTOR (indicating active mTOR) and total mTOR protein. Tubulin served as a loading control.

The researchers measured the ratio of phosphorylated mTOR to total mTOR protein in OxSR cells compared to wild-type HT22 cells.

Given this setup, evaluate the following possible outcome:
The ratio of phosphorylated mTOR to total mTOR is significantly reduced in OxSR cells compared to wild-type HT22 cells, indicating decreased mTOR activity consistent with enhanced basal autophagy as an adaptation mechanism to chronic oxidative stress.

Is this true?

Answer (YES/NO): NO